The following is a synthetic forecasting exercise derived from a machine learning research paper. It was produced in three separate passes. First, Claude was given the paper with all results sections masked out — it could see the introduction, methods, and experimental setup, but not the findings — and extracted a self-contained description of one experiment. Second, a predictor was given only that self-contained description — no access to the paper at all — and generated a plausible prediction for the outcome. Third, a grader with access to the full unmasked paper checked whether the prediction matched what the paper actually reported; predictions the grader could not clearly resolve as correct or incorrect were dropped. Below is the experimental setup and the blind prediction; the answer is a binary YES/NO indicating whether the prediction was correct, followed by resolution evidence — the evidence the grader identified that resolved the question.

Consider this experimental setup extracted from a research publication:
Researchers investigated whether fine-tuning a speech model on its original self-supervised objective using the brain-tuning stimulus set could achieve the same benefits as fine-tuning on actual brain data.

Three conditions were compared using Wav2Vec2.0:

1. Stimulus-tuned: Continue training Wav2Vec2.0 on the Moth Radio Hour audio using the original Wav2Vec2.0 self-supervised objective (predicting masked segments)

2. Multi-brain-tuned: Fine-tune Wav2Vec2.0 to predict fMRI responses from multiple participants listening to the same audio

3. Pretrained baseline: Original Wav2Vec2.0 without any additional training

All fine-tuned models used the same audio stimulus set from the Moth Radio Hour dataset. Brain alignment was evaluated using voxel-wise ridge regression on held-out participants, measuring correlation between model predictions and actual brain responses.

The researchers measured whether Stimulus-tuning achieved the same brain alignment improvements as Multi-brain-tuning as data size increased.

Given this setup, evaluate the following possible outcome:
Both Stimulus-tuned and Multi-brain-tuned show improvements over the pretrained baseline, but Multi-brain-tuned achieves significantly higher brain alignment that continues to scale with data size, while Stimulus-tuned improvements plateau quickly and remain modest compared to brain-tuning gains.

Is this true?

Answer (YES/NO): NO